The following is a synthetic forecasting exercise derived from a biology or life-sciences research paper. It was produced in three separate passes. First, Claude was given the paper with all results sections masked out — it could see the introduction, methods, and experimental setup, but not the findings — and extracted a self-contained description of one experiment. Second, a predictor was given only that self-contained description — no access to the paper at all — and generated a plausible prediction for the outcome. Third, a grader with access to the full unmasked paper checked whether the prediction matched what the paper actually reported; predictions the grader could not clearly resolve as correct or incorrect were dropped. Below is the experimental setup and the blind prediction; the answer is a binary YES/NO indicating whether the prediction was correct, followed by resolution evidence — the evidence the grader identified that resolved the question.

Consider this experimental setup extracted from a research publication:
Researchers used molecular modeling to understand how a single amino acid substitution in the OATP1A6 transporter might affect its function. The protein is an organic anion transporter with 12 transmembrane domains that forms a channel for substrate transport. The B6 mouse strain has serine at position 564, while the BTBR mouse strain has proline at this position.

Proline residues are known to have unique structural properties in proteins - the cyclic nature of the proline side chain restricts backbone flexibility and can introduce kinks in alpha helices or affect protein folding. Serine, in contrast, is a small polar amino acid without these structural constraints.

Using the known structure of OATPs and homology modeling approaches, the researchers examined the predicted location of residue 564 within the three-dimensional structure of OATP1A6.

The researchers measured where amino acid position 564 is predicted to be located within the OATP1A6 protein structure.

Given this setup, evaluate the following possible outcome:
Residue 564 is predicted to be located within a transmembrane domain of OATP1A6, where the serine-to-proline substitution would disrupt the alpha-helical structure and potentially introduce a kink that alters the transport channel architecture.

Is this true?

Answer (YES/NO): YES